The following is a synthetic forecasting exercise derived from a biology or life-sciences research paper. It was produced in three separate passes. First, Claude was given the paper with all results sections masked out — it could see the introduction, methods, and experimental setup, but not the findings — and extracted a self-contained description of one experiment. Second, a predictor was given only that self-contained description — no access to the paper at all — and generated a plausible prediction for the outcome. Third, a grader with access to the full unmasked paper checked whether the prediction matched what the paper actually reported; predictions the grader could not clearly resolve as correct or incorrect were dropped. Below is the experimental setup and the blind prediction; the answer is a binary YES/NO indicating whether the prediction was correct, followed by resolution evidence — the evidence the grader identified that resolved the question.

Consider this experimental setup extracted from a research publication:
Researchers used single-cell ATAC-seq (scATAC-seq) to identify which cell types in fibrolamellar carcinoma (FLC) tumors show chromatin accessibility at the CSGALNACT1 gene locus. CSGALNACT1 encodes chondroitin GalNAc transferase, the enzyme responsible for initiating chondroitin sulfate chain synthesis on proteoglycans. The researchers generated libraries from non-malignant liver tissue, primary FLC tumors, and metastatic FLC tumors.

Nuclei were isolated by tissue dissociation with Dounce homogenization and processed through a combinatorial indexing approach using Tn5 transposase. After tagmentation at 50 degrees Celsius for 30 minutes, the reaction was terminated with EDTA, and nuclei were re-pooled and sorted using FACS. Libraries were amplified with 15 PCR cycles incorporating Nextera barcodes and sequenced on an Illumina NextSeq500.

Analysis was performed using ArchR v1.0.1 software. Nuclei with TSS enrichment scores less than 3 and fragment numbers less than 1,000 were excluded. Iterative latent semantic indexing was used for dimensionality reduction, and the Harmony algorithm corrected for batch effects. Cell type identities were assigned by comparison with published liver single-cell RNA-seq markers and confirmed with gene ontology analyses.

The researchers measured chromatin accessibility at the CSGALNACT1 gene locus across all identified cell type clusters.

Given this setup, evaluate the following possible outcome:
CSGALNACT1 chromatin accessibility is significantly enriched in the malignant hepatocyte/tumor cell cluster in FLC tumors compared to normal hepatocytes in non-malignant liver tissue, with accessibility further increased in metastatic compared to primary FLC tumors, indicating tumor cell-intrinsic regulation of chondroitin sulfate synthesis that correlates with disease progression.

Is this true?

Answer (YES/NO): NO